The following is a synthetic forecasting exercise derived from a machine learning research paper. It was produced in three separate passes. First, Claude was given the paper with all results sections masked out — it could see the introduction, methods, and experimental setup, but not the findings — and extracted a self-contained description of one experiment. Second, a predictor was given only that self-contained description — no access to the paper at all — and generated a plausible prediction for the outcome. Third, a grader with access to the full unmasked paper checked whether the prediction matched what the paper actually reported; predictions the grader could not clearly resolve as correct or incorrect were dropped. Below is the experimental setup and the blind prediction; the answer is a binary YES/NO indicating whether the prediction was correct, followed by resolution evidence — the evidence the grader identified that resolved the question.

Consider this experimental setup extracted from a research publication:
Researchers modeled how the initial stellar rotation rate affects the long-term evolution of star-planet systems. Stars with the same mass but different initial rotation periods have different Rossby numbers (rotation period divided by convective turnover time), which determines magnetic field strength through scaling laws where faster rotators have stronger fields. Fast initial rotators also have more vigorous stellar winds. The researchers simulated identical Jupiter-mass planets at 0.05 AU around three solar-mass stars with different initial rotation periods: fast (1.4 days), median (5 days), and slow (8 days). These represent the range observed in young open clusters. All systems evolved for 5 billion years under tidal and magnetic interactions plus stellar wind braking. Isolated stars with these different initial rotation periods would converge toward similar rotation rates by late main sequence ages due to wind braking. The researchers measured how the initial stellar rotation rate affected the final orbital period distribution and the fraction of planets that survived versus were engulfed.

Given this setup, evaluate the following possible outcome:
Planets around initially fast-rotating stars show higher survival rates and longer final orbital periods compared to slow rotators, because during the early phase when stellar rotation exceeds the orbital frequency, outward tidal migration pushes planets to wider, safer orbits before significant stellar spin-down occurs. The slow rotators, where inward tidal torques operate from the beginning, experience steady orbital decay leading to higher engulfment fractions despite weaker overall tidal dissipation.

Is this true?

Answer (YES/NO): NO